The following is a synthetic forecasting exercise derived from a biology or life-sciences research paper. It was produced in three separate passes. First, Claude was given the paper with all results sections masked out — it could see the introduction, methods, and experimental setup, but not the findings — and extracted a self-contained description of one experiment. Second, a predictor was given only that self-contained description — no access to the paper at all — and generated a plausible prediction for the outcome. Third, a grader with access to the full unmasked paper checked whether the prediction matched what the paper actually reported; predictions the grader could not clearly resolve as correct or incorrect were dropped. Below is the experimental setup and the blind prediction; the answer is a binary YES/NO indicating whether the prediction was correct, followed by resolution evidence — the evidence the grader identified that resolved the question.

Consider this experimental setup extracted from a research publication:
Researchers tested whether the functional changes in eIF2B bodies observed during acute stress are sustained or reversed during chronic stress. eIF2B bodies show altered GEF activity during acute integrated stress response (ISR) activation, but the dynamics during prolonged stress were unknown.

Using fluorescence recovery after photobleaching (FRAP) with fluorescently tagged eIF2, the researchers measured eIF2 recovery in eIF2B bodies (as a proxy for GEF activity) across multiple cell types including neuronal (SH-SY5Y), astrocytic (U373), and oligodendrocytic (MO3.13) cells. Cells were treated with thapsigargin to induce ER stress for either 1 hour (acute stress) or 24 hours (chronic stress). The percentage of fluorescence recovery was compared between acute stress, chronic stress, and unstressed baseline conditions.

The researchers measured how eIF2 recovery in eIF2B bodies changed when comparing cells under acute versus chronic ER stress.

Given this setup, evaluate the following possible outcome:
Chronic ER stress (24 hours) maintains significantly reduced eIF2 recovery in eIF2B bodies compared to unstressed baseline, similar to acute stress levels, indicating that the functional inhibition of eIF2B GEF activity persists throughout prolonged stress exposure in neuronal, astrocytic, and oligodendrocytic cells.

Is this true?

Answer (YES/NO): NO